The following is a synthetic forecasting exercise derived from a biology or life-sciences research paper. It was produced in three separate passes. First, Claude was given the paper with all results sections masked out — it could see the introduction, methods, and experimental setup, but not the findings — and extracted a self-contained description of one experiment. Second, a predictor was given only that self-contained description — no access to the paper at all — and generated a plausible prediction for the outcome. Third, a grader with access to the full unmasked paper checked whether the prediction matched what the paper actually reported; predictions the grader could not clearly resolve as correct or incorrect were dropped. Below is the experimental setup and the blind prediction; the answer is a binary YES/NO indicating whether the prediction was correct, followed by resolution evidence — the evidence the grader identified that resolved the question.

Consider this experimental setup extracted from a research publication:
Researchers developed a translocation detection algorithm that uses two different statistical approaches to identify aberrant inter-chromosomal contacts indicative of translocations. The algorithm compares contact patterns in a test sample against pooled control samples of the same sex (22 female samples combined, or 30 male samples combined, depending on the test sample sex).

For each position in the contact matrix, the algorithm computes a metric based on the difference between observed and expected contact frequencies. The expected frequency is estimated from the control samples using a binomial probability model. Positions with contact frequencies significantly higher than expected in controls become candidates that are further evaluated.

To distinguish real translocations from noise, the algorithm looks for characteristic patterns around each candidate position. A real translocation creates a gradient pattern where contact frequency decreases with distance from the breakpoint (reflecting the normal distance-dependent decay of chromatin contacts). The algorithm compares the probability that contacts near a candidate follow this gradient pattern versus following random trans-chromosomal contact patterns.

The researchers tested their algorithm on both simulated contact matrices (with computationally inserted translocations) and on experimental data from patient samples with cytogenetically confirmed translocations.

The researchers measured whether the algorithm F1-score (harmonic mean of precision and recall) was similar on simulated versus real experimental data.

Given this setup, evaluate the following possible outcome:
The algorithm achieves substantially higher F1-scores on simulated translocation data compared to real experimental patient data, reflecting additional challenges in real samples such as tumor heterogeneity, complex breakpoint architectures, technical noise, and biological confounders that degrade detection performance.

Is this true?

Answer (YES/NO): NO